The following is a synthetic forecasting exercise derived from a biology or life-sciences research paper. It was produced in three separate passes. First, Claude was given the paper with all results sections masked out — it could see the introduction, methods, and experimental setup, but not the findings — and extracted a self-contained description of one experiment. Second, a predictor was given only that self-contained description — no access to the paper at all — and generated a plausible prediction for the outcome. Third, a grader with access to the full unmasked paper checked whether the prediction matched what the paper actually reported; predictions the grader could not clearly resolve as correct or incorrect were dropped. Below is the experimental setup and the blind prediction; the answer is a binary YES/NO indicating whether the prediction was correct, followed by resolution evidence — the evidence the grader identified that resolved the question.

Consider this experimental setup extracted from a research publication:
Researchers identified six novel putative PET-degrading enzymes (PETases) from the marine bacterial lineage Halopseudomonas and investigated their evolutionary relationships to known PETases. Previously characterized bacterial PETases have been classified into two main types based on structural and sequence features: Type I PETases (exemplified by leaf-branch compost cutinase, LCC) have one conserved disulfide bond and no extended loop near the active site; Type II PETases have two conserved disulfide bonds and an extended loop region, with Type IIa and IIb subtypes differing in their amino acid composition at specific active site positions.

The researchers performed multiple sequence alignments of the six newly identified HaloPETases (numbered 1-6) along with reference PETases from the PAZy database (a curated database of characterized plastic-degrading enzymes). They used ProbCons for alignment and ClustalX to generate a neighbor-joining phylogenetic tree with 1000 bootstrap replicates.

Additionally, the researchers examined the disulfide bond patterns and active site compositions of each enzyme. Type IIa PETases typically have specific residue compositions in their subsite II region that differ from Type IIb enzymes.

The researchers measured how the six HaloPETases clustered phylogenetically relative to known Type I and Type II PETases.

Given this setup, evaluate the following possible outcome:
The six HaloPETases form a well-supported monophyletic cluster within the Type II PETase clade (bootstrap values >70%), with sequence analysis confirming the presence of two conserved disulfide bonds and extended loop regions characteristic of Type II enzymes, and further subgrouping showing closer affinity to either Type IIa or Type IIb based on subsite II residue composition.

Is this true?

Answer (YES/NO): NO